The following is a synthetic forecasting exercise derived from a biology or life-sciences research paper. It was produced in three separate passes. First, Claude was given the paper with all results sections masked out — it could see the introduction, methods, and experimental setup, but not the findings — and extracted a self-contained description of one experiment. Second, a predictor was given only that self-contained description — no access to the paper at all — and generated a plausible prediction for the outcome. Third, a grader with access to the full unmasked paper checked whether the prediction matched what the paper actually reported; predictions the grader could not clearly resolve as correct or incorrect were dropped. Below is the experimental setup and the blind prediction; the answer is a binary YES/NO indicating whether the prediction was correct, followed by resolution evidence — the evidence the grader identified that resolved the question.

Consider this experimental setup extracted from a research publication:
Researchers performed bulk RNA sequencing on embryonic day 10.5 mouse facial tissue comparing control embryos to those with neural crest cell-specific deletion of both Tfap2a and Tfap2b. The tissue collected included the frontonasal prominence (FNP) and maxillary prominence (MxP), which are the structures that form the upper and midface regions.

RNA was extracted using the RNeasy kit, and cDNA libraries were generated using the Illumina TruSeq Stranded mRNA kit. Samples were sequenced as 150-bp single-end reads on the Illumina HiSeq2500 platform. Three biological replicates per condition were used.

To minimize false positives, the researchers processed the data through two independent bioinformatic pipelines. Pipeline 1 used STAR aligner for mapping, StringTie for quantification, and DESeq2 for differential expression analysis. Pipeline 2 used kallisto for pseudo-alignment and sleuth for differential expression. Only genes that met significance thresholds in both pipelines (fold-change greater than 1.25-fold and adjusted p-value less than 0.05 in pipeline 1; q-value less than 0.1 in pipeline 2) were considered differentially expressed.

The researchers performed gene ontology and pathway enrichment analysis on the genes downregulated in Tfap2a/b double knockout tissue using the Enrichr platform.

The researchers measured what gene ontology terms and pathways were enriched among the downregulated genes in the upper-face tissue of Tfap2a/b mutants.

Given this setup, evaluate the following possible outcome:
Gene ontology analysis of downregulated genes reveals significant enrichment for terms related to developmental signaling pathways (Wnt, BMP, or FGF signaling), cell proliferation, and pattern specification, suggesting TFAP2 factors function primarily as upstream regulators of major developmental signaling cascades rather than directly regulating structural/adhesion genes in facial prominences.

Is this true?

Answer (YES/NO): NO